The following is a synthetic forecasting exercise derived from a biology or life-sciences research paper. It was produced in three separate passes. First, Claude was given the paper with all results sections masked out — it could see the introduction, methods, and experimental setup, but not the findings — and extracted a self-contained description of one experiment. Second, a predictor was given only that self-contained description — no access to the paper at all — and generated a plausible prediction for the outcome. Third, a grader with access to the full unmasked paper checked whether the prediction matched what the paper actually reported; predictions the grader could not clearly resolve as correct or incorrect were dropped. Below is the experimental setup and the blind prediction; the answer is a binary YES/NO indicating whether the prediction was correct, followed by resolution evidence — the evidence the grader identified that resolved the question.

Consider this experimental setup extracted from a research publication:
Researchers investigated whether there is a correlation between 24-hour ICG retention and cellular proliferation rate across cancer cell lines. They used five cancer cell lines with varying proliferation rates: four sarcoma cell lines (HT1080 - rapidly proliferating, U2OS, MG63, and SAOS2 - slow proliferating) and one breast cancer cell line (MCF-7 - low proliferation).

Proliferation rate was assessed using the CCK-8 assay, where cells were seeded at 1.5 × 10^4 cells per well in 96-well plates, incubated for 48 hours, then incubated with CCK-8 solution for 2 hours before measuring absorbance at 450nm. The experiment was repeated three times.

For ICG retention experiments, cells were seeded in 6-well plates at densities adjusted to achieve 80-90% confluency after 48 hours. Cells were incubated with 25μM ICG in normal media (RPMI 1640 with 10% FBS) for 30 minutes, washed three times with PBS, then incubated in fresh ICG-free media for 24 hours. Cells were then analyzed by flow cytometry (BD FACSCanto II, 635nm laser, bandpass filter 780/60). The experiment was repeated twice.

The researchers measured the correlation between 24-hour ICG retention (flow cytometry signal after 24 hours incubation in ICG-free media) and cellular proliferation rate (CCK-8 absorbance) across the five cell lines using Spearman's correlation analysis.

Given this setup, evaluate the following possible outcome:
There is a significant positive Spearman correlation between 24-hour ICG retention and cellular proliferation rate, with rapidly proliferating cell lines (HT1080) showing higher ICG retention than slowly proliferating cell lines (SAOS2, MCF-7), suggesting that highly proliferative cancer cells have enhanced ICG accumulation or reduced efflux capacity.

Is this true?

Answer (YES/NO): NO